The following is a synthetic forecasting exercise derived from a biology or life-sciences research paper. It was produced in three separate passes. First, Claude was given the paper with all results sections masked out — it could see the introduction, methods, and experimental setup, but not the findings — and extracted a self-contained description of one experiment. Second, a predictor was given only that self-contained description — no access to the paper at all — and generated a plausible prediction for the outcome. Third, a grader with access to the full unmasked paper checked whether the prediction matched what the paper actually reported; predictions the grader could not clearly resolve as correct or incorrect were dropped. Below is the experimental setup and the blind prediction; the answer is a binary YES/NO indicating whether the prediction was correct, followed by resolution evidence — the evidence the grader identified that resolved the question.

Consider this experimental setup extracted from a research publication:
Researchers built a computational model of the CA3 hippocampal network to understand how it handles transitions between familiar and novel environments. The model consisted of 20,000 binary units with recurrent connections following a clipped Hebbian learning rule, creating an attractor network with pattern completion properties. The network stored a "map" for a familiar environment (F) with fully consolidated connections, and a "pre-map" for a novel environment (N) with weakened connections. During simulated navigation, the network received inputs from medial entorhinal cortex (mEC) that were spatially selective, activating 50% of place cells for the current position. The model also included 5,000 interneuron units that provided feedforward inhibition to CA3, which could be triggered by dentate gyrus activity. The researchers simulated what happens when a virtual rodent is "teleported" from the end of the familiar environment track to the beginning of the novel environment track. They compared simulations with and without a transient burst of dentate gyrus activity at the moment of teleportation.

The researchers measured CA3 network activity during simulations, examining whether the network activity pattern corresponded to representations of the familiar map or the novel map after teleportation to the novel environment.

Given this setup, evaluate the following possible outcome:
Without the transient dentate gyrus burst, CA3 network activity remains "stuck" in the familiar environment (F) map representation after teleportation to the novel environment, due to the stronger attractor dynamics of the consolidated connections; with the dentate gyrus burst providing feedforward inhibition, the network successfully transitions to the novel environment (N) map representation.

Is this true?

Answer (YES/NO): YES